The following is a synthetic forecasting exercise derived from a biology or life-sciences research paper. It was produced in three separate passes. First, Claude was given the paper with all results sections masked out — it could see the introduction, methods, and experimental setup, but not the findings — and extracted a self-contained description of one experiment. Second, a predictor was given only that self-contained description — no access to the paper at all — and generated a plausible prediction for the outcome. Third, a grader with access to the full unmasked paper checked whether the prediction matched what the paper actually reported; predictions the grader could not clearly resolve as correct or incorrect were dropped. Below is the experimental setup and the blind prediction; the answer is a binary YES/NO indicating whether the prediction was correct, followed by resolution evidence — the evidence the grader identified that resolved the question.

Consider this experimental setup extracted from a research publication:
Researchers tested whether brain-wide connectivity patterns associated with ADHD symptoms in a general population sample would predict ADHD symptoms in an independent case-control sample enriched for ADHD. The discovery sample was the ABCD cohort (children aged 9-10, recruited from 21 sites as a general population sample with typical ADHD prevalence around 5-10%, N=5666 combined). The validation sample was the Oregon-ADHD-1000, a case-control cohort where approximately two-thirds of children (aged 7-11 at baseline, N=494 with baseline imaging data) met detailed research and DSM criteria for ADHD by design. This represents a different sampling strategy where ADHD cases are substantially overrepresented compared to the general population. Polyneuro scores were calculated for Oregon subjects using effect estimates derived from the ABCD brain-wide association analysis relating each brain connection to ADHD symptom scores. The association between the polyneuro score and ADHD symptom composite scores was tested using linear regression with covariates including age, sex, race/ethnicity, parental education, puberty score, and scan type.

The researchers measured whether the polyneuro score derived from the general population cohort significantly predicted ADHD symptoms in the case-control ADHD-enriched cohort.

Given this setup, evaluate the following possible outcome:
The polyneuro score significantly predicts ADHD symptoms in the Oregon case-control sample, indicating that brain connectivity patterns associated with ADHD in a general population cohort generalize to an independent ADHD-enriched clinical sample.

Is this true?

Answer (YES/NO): YES